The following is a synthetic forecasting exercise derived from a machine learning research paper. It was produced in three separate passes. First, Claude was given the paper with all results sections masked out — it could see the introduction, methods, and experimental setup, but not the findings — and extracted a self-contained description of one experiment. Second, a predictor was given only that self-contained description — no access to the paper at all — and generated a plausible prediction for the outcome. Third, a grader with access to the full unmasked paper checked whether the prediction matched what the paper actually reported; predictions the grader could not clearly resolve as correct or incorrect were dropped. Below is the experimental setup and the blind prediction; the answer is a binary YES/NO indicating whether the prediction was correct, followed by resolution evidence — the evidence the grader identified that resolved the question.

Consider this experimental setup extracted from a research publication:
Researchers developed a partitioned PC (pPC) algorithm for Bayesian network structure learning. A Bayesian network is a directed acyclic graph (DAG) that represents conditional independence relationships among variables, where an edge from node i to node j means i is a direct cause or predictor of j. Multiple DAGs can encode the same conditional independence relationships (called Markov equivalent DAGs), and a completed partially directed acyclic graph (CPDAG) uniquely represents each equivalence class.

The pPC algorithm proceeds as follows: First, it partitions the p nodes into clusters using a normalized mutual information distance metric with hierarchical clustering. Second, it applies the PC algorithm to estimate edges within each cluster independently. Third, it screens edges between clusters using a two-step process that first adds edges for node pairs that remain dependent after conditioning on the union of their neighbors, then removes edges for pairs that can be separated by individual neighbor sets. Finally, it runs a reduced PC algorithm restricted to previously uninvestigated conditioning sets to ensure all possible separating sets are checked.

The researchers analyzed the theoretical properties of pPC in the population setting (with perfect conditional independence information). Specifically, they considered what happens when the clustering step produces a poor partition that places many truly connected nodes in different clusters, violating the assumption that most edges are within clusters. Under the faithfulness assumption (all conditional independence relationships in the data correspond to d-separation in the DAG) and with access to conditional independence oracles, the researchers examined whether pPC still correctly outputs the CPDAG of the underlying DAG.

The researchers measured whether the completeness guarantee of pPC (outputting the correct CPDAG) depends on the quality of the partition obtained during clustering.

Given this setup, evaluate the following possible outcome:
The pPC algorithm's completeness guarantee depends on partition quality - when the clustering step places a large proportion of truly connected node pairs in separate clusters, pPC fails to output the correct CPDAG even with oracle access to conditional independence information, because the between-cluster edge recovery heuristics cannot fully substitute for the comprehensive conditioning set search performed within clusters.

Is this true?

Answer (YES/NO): NO